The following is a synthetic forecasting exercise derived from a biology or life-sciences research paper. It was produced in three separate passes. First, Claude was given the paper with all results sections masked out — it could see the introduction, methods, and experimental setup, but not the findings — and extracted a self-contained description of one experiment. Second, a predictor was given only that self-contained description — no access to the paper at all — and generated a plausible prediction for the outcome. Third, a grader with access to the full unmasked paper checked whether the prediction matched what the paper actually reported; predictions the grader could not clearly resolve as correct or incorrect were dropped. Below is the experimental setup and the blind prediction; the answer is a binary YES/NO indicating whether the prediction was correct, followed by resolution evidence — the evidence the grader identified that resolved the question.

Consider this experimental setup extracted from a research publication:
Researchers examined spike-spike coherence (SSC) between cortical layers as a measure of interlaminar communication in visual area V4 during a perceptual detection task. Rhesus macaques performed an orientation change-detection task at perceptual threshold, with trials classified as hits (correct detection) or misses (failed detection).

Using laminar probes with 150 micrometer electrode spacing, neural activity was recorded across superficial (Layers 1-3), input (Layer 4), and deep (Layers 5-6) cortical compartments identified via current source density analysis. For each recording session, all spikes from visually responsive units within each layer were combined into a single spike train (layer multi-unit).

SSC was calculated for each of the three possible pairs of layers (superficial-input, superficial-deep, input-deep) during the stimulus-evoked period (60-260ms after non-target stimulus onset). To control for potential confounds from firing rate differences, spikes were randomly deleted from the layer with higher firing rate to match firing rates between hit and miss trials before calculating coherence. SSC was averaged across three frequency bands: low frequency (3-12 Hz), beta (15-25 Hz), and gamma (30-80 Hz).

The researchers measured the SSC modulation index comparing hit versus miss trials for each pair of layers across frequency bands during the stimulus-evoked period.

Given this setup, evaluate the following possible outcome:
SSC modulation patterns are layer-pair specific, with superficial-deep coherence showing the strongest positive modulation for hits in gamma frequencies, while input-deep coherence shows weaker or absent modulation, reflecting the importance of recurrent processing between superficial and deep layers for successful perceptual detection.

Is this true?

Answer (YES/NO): NO